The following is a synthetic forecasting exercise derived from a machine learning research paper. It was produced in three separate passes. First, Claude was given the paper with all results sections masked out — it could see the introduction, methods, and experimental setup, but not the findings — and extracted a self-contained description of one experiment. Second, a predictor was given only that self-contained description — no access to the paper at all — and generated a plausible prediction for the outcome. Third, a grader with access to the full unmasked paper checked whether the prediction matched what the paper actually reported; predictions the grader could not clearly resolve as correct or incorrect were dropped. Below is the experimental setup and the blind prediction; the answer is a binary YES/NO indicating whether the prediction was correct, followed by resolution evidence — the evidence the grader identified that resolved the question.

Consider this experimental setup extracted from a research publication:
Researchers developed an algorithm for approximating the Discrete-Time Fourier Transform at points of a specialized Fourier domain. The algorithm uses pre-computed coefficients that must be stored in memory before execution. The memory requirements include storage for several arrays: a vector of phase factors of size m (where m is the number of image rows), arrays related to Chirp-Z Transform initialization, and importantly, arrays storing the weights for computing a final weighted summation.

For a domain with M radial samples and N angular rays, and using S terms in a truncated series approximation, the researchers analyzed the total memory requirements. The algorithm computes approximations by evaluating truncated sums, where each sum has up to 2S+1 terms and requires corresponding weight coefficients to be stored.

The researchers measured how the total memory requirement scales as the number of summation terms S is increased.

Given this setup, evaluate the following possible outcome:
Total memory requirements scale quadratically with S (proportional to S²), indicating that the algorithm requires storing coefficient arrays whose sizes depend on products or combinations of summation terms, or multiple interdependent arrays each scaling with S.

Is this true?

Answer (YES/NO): NO